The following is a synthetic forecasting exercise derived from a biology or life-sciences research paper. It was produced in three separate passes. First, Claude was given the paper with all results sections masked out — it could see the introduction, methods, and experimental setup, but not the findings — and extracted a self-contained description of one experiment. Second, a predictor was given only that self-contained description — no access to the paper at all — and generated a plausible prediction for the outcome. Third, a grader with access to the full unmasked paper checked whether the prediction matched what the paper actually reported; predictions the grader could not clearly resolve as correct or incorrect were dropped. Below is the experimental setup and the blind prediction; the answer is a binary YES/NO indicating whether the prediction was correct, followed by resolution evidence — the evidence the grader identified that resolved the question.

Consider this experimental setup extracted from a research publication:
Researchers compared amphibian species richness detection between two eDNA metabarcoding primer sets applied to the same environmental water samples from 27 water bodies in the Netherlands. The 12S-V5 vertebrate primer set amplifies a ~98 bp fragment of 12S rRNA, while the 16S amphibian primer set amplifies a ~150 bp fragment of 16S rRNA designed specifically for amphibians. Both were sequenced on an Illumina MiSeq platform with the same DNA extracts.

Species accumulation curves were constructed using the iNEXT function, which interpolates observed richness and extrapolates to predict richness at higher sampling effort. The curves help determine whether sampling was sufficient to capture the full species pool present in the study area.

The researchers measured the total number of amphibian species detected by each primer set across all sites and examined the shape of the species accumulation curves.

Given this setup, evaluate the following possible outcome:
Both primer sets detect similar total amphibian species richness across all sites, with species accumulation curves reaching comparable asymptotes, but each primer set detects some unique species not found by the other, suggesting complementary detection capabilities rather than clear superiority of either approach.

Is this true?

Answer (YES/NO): NO